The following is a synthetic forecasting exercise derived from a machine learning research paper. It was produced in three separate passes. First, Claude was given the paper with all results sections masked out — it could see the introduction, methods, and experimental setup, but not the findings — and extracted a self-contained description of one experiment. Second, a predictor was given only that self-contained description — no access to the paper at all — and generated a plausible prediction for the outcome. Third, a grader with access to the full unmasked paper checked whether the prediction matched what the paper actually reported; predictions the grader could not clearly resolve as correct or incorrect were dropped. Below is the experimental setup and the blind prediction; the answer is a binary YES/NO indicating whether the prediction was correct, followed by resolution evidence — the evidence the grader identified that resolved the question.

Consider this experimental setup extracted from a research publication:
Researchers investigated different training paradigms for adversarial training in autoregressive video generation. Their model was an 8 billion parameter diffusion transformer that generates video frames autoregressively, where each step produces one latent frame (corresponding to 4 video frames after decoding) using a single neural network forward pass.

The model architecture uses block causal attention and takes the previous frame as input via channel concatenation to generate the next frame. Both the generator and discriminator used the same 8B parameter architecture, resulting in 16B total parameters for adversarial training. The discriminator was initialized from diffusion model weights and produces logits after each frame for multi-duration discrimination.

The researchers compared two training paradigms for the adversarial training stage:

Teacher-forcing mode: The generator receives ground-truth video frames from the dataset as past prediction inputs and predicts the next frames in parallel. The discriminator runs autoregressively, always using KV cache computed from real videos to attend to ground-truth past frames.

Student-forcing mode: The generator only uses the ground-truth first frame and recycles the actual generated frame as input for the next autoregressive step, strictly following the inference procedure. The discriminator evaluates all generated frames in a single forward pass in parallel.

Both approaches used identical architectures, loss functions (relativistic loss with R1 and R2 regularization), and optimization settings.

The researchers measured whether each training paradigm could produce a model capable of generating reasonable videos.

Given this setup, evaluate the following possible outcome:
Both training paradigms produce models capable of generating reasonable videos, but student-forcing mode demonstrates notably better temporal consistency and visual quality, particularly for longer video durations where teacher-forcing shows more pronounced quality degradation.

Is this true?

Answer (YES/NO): NO